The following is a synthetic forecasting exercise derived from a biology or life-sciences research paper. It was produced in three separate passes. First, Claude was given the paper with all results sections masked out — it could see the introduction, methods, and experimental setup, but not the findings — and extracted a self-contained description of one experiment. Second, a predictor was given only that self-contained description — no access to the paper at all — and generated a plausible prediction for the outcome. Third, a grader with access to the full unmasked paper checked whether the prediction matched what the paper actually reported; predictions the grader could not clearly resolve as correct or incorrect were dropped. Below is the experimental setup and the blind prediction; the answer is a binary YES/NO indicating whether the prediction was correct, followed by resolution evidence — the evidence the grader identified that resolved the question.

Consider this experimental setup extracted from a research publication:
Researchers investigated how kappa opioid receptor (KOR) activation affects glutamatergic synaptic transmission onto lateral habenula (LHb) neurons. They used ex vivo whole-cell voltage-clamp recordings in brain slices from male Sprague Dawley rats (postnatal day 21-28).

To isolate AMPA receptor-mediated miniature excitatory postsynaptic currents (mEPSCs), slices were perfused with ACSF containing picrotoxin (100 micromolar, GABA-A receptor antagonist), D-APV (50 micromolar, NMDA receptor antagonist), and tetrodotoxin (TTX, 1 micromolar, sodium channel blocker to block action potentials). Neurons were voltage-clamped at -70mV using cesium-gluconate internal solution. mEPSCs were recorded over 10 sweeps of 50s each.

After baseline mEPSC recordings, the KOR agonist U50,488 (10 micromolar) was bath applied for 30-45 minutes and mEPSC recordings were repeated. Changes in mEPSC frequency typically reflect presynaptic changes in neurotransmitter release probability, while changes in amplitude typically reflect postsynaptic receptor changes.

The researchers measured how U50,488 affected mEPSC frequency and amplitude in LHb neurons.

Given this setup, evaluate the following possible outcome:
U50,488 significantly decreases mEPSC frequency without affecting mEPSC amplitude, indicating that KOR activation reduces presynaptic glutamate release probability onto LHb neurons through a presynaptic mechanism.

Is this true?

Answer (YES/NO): NO